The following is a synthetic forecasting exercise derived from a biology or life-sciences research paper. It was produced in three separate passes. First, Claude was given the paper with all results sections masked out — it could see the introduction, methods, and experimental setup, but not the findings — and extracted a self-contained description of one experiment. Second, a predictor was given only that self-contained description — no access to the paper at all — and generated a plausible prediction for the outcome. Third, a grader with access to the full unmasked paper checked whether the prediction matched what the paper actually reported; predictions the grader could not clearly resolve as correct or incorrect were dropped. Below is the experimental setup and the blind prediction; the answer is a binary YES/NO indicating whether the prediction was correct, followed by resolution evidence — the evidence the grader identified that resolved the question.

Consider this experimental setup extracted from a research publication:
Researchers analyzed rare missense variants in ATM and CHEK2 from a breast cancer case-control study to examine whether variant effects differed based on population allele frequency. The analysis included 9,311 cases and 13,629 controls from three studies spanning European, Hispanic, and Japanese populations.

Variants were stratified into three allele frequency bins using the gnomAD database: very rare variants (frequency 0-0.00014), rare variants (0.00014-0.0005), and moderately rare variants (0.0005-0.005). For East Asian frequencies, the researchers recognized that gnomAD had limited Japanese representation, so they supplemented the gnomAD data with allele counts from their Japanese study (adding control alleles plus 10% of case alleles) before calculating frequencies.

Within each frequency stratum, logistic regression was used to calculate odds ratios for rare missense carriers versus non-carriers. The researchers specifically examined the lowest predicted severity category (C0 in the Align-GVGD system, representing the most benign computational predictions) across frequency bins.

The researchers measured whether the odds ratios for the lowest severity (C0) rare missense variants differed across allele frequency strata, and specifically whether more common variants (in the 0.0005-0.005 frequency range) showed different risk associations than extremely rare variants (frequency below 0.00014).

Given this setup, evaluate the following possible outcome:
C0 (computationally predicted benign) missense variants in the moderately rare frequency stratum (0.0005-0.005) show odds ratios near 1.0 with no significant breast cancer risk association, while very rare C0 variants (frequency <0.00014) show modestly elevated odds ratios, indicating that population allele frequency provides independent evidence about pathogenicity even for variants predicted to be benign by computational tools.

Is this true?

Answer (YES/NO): NO